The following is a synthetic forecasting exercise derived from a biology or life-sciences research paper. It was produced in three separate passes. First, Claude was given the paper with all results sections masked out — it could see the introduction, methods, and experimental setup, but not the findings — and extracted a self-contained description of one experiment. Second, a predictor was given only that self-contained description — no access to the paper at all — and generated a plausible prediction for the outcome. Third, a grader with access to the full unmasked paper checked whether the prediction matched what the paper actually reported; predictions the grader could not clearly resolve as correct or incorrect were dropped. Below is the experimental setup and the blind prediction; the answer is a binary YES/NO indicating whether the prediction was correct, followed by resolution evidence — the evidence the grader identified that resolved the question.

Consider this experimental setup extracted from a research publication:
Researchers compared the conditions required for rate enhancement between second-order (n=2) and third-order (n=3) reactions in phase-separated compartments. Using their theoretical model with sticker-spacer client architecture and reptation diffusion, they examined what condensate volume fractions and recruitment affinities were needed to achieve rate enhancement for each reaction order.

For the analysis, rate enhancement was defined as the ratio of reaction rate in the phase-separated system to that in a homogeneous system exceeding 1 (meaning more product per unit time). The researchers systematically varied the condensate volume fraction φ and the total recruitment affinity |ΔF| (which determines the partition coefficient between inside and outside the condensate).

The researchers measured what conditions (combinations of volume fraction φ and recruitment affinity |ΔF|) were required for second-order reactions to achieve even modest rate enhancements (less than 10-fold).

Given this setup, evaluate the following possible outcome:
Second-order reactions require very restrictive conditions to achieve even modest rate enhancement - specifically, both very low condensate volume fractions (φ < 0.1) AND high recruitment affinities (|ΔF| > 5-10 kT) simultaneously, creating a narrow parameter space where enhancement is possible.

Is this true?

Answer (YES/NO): NO